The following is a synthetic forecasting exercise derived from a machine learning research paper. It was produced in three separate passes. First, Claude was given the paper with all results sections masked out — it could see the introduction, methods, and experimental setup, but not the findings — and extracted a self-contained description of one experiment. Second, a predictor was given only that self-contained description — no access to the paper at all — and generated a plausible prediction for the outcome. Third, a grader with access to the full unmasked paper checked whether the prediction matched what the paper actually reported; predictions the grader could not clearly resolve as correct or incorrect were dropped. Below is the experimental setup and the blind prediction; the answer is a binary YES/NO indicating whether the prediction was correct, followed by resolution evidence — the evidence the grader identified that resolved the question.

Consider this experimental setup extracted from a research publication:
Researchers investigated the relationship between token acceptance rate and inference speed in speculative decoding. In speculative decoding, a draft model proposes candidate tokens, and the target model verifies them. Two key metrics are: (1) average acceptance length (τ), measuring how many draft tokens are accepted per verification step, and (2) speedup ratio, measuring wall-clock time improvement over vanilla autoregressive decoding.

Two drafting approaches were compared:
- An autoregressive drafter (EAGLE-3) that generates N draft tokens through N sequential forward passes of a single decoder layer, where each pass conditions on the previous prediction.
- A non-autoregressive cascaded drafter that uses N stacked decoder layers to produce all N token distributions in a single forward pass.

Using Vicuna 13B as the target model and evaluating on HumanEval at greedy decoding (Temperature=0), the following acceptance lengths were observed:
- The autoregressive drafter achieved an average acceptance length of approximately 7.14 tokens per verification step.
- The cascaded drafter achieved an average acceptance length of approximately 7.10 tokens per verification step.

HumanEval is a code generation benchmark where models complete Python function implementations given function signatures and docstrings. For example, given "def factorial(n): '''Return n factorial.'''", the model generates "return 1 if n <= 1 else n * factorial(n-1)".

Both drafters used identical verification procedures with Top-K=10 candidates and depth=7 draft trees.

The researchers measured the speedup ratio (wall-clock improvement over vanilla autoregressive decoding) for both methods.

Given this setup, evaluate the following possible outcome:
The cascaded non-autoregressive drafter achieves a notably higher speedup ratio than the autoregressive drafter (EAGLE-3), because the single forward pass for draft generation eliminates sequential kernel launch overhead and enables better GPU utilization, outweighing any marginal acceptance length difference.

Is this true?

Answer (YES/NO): YES